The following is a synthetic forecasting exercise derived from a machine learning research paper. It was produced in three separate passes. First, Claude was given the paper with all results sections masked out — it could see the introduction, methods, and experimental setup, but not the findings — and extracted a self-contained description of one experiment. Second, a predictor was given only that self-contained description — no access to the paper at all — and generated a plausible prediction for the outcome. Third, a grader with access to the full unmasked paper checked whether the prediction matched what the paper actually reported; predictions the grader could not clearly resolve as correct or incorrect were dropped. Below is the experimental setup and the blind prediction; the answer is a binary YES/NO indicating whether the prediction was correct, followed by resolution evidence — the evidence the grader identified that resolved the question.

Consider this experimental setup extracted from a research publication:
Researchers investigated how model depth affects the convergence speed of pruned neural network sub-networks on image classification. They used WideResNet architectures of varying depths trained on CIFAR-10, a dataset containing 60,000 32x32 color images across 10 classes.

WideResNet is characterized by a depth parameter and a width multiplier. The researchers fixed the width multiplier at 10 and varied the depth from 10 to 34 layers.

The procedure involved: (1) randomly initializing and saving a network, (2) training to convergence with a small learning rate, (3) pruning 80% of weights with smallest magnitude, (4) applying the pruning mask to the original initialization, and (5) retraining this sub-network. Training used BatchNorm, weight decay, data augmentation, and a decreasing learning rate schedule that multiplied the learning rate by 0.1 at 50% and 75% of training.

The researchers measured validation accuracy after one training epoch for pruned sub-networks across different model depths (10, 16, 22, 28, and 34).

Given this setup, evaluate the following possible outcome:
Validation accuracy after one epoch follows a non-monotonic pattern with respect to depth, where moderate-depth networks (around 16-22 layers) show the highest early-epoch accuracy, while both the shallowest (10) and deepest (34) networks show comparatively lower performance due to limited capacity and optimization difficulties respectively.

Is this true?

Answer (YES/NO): NO